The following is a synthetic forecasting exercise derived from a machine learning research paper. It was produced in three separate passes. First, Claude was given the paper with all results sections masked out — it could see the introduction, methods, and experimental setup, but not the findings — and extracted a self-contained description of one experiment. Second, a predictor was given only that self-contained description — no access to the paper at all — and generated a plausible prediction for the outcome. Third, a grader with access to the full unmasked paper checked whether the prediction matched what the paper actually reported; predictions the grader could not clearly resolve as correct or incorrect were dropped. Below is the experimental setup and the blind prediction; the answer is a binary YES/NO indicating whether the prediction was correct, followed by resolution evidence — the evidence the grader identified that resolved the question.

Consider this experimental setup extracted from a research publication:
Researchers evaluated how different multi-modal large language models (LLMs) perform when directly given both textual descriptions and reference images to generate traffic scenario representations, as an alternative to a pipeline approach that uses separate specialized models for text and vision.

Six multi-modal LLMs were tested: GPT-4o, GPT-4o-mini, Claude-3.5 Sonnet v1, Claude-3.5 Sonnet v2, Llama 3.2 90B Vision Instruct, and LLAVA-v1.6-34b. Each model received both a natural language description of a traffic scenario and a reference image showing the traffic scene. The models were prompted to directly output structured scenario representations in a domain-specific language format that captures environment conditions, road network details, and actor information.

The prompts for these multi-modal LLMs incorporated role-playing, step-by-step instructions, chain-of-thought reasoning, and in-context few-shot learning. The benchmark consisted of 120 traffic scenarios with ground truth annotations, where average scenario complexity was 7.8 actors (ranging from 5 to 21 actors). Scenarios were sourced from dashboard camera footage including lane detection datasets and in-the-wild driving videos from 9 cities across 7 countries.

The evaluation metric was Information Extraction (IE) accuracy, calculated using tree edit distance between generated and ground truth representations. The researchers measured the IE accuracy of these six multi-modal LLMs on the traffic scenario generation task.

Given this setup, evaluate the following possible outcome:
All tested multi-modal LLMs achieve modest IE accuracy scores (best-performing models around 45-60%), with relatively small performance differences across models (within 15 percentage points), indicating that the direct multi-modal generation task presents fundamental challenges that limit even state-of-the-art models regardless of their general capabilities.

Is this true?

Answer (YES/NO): NO